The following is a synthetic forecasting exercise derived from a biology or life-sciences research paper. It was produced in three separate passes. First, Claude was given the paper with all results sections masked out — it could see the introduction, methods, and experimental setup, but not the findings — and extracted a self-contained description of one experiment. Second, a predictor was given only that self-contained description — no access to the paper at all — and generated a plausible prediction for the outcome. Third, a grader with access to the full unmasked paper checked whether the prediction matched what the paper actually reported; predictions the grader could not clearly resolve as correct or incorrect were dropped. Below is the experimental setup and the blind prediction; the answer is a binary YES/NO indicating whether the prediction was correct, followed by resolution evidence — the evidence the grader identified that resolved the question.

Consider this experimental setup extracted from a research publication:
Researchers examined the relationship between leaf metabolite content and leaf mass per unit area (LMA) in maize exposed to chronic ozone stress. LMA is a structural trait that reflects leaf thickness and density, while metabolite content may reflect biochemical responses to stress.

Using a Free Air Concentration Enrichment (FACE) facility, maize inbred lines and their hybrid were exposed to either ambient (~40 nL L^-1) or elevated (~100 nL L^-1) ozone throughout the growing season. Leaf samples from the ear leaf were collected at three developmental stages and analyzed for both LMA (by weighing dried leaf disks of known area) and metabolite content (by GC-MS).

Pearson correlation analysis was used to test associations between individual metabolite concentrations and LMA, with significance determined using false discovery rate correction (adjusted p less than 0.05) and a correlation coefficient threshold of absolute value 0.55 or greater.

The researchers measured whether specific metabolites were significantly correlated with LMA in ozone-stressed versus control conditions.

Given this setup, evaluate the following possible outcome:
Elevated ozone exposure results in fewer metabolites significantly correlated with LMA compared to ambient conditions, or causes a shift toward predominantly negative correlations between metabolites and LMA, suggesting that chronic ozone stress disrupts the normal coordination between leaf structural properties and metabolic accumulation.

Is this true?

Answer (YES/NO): YES